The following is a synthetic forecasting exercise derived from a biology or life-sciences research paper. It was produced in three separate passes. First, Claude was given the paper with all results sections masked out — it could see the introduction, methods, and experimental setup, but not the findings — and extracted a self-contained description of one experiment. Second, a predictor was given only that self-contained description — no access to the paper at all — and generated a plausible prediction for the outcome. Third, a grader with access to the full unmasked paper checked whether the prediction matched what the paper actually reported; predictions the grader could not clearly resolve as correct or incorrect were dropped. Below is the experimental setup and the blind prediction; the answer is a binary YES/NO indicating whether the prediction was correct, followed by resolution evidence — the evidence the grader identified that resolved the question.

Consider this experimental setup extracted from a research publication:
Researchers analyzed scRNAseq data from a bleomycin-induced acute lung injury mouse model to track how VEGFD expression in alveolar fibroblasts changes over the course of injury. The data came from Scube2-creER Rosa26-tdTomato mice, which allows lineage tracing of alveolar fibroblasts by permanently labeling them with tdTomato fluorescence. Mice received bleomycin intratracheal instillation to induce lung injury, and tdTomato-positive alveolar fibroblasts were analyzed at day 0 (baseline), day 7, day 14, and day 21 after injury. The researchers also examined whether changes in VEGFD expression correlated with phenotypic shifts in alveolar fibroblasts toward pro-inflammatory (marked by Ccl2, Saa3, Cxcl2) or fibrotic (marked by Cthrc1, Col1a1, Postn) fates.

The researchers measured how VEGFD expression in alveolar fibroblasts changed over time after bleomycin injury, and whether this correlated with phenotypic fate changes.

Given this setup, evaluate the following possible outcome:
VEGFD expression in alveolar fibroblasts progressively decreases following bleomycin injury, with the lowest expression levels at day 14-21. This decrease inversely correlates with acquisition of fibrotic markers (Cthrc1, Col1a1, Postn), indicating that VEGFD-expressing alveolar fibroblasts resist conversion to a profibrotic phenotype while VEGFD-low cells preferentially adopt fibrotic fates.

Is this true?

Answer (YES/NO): YES